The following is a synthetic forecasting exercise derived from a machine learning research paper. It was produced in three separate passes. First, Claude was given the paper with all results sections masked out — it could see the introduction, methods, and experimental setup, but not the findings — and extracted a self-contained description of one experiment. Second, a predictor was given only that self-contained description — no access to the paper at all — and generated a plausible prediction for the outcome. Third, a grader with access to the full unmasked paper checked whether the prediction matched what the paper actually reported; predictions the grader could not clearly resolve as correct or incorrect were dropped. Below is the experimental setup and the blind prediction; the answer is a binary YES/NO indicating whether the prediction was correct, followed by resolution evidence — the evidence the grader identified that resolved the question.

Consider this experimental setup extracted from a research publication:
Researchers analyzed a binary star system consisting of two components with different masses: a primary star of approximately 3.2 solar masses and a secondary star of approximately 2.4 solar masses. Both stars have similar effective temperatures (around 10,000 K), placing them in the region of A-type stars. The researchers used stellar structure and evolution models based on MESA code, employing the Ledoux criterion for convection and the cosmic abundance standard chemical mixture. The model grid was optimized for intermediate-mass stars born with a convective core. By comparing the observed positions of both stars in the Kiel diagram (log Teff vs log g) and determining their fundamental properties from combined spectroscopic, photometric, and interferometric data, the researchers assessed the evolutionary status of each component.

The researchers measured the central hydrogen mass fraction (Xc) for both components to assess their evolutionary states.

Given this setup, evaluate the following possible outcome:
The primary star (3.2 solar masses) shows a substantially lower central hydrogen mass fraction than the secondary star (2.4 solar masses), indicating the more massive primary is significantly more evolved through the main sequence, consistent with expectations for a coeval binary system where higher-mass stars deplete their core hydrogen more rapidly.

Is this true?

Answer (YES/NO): YES